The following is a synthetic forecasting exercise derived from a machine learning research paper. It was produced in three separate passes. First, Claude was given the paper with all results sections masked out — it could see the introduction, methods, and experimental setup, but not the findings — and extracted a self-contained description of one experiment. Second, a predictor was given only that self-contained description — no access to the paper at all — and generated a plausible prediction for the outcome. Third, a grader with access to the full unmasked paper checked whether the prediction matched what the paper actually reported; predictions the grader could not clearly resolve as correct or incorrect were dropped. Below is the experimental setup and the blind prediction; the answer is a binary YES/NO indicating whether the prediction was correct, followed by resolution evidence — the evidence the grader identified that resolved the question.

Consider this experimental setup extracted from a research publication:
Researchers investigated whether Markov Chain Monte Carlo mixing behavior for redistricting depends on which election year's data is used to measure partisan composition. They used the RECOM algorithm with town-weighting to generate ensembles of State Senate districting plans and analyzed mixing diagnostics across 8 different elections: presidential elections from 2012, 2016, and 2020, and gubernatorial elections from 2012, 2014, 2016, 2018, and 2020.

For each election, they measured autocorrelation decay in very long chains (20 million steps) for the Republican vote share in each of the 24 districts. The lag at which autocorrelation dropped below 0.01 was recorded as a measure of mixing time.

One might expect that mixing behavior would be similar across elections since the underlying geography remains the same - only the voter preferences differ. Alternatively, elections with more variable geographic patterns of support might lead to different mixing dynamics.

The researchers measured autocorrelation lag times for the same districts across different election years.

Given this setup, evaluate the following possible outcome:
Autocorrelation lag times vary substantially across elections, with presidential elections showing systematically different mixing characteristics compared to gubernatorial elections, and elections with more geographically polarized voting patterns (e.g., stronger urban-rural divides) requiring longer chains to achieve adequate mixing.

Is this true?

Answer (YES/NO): NO